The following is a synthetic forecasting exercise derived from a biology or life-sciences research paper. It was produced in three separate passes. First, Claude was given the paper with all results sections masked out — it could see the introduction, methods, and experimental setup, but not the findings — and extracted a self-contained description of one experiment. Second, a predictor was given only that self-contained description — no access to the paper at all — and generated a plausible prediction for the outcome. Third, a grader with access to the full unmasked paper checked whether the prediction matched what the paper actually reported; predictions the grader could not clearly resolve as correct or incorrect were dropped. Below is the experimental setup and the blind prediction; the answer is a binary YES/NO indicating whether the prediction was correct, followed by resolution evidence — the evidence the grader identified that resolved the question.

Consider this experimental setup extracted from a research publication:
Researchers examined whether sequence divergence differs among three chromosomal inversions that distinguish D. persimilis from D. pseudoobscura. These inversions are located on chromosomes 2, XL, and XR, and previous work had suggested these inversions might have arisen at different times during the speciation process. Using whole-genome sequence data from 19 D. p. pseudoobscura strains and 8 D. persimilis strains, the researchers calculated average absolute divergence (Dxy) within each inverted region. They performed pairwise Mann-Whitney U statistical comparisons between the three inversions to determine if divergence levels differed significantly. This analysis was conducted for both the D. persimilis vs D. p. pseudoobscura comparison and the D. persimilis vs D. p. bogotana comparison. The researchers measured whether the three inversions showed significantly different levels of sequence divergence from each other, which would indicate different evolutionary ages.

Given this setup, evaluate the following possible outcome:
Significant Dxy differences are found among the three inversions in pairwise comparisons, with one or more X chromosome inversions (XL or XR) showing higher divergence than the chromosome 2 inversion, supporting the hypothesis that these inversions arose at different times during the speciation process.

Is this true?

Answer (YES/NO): YES